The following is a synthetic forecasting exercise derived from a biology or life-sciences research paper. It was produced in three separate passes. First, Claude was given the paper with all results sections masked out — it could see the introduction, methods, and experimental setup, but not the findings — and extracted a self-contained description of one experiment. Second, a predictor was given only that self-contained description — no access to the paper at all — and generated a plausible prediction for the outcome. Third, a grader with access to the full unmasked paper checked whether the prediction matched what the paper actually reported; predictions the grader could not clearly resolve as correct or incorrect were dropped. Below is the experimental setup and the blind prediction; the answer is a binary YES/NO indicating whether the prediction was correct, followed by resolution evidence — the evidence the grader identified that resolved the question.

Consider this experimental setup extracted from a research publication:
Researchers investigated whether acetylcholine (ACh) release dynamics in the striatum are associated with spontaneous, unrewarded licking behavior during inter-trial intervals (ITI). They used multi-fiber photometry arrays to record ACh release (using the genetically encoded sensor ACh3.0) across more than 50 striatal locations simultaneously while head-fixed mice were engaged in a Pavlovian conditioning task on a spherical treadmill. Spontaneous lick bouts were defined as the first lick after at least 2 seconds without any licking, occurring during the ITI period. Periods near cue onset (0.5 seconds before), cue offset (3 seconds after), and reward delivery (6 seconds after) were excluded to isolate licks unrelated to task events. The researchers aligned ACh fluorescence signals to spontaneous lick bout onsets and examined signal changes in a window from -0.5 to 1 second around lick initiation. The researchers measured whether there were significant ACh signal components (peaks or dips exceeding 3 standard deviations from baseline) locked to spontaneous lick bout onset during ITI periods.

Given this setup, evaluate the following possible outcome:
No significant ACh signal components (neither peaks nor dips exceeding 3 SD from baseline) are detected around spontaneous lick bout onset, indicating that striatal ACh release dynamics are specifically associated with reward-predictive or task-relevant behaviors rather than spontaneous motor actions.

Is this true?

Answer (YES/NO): NO